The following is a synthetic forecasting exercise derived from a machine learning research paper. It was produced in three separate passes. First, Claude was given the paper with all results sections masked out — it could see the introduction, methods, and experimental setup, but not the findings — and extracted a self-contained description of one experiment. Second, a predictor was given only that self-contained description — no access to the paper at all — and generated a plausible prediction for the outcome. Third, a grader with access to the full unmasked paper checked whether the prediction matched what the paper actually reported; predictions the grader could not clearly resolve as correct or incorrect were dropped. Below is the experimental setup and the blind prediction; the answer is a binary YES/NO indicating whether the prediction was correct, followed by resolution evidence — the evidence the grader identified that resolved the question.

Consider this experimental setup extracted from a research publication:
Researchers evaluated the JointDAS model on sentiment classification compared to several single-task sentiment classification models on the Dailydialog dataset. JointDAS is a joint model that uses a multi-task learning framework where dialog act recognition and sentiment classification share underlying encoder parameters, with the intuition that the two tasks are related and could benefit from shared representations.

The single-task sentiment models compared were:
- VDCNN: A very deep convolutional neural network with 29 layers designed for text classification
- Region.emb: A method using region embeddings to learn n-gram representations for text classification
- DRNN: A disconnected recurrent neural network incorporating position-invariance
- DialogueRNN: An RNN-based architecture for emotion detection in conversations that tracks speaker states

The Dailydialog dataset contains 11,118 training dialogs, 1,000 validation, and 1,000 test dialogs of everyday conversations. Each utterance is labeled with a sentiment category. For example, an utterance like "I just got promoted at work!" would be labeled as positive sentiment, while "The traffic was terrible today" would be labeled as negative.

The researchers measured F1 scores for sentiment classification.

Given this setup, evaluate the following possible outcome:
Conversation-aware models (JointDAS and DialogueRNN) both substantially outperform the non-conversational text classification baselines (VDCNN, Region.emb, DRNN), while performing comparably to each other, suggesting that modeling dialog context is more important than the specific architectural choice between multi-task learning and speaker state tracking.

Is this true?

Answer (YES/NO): NO